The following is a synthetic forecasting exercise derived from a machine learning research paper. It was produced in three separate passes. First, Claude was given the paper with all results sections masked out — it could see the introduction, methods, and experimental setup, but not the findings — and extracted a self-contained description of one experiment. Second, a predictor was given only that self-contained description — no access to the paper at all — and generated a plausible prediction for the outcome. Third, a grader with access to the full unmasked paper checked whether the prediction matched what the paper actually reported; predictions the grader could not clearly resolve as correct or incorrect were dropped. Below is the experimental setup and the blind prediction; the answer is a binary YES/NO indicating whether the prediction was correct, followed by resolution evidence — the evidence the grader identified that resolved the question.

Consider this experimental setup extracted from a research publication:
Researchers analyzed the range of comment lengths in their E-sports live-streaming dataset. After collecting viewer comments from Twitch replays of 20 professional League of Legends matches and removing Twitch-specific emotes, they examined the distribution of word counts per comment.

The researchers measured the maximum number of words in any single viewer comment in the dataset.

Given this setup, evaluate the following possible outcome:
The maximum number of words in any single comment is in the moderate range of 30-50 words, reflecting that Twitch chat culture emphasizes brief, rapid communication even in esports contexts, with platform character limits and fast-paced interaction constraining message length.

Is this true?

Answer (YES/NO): NO